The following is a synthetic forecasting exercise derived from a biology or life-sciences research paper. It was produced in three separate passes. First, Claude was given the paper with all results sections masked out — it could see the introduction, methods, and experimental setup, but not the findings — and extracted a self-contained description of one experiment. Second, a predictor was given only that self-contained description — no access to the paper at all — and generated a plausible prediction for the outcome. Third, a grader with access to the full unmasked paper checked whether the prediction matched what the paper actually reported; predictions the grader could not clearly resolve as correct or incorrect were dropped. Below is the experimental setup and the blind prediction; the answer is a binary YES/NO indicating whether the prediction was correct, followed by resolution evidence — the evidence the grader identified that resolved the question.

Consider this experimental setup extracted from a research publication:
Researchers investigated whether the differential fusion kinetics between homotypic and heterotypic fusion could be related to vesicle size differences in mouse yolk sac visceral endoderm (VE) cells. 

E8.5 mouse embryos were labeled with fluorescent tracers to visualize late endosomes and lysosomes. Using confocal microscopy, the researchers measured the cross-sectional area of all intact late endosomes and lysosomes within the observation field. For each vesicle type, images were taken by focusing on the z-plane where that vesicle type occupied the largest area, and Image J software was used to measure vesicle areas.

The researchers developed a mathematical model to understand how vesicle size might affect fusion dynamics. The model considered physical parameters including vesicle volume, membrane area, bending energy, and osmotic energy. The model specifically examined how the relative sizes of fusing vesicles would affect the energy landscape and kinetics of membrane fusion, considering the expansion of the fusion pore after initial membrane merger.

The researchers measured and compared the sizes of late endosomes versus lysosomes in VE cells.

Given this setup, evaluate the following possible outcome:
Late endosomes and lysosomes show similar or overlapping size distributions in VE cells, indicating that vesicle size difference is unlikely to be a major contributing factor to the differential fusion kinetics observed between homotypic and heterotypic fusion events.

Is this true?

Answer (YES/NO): NO